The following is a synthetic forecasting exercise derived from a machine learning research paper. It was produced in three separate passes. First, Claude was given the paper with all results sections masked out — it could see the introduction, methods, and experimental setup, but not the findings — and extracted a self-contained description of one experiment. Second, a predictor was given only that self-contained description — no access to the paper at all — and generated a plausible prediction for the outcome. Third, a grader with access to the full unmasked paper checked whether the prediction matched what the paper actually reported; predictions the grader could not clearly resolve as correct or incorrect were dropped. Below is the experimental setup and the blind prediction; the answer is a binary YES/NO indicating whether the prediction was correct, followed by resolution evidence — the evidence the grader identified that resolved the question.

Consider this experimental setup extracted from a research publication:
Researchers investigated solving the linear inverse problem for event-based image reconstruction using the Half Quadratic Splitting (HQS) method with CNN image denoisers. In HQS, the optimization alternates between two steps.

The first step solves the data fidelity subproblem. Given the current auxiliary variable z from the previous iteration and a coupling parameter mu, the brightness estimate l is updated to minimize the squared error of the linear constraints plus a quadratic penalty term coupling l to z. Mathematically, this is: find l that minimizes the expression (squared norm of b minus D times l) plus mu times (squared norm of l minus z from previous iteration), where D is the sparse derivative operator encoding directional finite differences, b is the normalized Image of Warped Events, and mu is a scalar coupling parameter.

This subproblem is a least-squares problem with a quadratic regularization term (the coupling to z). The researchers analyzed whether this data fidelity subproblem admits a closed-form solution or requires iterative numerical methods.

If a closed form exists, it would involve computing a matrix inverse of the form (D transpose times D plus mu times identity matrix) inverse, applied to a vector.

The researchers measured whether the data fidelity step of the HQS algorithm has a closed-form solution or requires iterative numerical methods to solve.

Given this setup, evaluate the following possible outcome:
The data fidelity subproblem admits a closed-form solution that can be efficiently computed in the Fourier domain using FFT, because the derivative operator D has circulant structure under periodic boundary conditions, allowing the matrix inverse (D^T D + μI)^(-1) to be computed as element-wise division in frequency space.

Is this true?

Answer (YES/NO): NO